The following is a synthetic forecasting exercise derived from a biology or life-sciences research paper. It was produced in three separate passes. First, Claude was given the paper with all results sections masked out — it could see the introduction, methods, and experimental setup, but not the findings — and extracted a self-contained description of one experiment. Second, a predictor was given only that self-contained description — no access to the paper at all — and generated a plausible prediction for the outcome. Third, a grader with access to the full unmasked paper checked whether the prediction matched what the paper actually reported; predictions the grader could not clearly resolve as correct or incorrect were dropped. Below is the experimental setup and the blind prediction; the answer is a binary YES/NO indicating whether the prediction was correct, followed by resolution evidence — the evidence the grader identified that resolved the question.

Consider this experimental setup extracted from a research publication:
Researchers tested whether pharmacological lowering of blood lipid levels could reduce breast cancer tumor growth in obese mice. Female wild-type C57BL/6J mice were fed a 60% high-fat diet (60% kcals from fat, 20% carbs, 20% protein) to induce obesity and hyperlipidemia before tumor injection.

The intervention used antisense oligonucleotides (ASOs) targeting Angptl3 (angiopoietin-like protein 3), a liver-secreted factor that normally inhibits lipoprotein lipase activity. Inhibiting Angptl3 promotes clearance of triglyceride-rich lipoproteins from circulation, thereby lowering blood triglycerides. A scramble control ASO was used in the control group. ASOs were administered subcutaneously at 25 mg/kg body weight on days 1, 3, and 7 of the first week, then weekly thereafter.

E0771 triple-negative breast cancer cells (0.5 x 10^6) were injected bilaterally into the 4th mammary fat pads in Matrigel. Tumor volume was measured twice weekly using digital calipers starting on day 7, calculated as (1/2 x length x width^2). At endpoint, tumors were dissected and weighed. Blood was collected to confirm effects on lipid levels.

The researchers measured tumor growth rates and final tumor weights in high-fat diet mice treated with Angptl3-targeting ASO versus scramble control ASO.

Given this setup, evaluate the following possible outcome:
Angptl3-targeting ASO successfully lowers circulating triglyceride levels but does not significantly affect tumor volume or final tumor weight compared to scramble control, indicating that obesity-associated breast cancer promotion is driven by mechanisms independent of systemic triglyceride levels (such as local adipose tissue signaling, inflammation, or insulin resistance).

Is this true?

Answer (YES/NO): NO